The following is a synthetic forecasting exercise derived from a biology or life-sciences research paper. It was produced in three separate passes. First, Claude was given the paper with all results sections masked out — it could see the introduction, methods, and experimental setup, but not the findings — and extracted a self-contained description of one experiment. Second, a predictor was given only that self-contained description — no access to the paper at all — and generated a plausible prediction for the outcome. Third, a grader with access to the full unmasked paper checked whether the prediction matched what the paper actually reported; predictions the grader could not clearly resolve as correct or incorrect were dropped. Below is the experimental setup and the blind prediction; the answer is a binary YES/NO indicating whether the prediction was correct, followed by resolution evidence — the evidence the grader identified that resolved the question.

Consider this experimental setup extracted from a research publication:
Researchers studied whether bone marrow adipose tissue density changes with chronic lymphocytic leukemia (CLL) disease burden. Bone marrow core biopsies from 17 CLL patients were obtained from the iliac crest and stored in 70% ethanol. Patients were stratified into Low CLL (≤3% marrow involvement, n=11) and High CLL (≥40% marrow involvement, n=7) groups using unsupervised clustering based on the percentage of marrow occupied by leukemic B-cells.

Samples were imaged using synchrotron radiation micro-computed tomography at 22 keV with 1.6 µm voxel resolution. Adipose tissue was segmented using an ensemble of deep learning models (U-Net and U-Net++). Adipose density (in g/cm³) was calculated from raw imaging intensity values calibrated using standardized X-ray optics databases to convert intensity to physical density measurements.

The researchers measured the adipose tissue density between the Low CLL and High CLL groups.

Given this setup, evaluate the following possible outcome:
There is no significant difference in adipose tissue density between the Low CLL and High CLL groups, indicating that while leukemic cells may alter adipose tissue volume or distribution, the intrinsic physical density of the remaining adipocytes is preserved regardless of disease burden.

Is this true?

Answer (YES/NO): YES